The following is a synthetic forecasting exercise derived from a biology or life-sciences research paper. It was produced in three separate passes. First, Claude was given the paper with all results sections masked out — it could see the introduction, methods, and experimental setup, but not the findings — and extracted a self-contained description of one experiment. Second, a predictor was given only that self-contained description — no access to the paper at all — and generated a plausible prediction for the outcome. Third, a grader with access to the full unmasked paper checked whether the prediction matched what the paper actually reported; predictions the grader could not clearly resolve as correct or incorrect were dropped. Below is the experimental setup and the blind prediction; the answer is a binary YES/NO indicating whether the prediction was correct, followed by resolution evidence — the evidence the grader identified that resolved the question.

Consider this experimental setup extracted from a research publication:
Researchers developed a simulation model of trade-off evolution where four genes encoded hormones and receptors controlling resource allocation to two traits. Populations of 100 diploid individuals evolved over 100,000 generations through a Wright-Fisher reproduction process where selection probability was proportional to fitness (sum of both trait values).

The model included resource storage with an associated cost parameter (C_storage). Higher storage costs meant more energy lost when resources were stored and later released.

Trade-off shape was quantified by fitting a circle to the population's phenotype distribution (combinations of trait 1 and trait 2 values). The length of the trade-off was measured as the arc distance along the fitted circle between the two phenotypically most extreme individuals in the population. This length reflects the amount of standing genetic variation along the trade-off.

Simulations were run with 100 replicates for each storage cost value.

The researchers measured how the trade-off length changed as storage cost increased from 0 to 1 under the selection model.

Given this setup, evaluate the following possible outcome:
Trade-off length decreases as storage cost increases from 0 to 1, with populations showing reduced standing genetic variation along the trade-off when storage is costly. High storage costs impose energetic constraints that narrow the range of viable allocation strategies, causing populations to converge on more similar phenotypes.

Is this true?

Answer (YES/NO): YES